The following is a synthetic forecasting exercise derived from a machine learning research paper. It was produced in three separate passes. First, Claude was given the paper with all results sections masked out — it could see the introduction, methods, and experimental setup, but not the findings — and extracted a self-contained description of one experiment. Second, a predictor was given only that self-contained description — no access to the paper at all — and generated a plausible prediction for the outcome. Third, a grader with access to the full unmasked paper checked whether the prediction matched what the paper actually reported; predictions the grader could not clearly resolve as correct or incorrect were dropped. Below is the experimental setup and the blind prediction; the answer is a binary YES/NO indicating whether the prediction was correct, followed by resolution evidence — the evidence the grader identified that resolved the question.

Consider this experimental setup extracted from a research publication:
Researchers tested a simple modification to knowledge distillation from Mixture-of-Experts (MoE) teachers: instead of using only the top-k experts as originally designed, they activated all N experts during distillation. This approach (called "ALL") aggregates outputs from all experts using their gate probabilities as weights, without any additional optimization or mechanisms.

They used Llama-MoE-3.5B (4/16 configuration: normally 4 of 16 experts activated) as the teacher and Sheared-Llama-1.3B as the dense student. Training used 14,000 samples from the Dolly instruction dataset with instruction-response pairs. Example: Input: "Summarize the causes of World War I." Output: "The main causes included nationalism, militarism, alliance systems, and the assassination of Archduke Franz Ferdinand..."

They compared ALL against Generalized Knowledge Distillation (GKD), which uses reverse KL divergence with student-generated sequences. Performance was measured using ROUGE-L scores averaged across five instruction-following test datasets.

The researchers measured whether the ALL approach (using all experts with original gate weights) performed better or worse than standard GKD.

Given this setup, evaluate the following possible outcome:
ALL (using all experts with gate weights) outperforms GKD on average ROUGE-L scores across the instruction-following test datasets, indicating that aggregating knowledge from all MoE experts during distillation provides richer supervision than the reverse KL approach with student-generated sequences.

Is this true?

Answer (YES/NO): YES